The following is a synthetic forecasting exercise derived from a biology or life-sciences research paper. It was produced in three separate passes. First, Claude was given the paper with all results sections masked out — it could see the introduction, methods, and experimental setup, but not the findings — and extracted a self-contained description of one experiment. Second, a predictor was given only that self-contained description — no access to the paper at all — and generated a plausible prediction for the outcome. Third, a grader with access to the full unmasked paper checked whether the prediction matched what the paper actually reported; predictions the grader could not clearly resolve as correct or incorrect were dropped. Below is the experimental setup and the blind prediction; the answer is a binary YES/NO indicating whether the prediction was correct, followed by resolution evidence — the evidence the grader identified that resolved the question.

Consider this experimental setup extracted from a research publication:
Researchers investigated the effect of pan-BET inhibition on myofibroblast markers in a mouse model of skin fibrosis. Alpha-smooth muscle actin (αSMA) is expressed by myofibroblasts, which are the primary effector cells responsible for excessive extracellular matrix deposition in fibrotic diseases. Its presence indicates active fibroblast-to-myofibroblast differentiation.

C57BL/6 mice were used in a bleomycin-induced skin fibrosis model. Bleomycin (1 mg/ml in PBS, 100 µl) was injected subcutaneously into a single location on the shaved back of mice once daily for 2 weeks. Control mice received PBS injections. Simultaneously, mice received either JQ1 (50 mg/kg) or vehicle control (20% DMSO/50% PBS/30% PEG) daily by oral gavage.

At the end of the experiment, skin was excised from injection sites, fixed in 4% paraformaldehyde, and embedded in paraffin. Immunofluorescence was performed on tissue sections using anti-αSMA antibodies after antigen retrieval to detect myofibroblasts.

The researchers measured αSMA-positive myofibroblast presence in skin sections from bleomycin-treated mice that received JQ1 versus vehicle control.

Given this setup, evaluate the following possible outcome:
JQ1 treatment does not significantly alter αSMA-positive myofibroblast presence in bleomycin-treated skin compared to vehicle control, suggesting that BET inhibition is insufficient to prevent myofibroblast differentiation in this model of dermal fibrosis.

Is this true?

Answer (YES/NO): NO